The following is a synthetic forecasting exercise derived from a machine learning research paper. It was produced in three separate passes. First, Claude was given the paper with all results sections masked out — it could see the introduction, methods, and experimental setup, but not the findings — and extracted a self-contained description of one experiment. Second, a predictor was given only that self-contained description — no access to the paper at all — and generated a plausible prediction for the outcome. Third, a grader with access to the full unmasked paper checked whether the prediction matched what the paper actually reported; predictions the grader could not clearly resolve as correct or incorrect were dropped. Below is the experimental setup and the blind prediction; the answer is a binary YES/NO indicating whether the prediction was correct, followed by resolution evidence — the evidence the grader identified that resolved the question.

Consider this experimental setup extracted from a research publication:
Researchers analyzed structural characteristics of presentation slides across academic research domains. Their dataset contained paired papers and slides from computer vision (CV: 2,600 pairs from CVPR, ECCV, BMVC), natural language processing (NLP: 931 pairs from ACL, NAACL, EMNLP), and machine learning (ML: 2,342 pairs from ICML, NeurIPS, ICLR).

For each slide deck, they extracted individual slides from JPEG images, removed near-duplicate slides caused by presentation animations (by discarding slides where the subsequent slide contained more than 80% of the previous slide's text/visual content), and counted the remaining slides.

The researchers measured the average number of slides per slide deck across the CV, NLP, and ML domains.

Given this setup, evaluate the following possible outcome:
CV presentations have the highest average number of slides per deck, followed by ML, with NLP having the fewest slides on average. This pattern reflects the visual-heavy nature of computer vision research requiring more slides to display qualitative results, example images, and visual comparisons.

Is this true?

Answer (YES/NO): NO